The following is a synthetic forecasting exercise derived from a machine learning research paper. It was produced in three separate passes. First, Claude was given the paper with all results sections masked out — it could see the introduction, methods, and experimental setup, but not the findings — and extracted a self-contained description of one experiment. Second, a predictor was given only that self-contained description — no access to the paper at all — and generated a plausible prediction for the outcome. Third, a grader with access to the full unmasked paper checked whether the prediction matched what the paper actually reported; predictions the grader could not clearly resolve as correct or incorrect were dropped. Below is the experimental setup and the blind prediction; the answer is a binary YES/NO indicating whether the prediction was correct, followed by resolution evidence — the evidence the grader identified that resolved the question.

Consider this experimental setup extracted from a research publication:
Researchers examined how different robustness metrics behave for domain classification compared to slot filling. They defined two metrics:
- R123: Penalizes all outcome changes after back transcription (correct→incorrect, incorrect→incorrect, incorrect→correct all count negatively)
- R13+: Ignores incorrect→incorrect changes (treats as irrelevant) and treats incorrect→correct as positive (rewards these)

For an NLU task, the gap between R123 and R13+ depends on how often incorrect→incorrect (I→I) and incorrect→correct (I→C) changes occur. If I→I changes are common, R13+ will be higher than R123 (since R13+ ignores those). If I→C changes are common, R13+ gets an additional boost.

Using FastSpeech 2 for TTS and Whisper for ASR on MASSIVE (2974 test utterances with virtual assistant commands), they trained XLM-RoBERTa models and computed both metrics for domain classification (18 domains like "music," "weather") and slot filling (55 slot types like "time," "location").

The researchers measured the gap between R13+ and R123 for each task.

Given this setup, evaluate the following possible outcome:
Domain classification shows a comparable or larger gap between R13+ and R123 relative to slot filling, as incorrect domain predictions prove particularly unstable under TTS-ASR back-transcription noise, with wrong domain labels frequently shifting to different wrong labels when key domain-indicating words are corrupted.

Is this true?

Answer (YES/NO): NO